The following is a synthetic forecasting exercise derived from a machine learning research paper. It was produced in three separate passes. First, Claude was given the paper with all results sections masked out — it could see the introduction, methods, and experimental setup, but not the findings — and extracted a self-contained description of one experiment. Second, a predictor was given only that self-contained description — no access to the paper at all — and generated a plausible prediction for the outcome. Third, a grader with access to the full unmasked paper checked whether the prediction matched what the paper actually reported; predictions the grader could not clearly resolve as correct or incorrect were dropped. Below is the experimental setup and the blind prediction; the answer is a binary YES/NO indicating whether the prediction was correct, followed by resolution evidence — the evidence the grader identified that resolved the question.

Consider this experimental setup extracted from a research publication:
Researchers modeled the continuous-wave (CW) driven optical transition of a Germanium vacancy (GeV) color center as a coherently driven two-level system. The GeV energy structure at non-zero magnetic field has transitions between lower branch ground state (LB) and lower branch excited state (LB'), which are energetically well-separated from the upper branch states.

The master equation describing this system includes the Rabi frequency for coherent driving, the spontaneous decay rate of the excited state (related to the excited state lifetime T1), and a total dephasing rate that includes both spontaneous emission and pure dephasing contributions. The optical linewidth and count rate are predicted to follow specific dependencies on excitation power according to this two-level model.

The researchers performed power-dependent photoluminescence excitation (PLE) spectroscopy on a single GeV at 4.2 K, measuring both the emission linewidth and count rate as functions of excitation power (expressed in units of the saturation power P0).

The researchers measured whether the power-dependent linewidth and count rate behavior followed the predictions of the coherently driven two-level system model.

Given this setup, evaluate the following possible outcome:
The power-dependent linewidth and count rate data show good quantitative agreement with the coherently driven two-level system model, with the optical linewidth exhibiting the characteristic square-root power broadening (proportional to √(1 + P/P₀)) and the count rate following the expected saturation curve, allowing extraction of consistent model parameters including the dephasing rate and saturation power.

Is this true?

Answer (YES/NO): YES